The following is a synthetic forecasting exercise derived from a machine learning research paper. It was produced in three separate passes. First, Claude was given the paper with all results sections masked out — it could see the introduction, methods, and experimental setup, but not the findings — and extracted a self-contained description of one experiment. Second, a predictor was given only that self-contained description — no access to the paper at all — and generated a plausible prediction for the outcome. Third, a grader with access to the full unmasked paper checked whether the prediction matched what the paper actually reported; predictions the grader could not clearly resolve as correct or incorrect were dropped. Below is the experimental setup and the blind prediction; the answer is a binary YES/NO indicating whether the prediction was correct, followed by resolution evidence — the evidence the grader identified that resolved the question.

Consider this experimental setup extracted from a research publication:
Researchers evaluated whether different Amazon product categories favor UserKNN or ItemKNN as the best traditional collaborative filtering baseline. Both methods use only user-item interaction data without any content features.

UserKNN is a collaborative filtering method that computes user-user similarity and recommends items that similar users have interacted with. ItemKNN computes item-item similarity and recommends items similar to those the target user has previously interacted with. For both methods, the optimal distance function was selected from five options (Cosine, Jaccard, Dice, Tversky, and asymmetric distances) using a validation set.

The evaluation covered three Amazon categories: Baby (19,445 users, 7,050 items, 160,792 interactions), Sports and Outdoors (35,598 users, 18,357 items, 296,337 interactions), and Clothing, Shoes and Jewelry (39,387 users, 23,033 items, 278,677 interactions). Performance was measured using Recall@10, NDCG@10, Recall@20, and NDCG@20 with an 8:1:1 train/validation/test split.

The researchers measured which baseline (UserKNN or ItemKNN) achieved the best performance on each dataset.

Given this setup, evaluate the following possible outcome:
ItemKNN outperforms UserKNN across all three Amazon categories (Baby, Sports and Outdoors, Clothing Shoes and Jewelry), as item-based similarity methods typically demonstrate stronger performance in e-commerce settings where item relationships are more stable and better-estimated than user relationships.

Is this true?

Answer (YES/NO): NO